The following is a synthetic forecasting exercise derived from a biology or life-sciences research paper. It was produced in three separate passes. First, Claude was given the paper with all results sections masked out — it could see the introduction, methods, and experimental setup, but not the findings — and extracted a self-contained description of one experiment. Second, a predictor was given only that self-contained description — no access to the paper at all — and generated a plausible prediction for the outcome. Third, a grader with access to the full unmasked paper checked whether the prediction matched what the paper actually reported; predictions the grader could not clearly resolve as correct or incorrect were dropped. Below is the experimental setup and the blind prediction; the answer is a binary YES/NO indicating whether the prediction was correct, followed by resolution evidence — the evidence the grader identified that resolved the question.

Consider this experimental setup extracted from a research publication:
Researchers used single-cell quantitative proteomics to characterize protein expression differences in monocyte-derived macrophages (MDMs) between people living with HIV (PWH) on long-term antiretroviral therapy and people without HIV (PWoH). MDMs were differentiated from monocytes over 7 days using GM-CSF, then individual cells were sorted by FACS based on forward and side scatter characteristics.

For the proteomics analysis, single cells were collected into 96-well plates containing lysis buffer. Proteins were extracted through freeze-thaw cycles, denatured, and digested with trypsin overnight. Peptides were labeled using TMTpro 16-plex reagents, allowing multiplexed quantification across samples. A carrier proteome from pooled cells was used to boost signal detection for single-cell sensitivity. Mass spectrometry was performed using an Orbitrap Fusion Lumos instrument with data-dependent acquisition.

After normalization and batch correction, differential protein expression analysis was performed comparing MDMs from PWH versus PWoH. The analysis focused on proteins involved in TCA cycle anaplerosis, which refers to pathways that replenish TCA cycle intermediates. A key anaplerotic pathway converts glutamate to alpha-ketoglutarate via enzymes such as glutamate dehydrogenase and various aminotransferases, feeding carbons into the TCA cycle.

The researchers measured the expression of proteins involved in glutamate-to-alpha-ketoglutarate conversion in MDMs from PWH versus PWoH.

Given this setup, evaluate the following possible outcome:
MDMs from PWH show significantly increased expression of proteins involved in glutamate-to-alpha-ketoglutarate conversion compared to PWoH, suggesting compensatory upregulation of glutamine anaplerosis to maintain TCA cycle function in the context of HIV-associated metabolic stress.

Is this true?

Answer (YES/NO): YES